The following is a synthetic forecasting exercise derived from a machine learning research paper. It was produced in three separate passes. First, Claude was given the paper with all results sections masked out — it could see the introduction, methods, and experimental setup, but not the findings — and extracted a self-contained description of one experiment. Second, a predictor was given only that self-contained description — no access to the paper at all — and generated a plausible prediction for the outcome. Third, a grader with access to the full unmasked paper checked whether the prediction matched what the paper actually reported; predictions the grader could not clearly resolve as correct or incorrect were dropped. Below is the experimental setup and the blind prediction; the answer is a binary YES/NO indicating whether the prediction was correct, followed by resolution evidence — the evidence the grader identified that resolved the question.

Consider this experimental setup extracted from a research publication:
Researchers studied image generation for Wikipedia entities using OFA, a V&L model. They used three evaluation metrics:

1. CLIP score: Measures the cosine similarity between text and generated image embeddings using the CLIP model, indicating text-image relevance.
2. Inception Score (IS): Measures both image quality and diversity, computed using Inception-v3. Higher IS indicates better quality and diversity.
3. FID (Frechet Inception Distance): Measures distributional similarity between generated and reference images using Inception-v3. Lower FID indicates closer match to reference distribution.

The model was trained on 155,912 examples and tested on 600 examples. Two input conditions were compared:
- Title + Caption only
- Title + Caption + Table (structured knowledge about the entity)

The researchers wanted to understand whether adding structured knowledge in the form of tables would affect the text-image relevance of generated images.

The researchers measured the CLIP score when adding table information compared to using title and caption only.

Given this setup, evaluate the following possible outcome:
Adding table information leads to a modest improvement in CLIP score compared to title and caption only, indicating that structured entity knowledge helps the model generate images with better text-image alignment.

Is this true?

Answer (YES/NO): YES